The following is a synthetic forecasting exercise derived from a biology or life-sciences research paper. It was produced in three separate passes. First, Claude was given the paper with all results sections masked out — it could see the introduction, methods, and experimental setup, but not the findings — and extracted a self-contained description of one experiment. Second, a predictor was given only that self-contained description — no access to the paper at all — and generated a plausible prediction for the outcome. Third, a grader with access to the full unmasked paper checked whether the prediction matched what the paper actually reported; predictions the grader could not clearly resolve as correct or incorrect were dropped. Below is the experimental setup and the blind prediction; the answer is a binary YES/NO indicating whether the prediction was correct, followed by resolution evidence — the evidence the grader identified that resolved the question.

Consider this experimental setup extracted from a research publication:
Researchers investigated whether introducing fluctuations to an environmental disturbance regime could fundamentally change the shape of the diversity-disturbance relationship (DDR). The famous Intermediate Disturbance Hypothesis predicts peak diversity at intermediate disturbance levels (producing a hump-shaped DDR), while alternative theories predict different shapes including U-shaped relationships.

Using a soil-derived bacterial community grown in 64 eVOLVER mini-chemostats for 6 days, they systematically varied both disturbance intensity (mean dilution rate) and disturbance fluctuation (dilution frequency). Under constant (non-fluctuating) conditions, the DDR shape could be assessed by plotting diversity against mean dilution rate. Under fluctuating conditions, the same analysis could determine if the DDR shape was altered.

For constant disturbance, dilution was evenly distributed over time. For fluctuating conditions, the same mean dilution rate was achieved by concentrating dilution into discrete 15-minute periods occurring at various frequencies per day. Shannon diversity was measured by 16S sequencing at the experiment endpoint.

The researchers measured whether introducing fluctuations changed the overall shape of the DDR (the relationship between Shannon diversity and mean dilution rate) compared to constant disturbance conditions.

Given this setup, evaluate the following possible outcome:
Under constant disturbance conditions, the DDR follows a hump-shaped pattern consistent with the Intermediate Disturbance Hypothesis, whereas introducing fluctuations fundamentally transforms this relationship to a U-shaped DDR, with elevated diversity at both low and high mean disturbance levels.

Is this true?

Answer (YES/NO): NO